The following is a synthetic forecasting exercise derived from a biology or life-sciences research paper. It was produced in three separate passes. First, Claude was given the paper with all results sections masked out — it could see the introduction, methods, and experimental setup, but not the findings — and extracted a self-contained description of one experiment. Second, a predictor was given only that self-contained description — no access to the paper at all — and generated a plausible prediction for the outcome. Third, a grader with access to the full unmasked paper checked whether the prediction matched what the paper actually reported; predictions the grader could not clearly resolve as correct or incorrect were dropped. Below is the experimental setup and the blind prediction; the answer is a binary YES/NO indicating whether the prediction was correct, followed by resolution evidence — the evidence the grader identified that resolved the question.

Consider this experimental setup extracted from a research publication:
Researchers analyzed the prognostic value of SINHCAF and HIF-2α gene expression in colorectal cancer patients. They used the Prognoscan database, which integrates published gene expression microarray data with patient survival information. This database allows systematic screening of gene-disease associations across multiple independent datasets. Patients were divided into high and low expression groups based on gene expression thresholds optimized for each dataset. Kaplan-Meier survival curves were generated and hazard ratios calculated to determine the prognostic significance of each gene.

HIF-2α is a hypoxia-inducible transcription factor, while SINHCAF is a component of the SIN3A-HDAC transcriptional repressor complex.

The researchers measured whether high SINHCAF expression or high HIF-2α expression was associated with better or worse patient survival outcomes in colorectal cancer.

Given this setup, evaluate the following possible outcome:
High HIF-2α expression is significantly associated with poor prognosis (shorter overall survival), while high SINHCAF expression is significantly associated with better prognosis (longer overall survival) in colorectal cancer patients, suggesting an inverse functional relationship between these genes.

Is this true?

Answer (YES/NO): NO